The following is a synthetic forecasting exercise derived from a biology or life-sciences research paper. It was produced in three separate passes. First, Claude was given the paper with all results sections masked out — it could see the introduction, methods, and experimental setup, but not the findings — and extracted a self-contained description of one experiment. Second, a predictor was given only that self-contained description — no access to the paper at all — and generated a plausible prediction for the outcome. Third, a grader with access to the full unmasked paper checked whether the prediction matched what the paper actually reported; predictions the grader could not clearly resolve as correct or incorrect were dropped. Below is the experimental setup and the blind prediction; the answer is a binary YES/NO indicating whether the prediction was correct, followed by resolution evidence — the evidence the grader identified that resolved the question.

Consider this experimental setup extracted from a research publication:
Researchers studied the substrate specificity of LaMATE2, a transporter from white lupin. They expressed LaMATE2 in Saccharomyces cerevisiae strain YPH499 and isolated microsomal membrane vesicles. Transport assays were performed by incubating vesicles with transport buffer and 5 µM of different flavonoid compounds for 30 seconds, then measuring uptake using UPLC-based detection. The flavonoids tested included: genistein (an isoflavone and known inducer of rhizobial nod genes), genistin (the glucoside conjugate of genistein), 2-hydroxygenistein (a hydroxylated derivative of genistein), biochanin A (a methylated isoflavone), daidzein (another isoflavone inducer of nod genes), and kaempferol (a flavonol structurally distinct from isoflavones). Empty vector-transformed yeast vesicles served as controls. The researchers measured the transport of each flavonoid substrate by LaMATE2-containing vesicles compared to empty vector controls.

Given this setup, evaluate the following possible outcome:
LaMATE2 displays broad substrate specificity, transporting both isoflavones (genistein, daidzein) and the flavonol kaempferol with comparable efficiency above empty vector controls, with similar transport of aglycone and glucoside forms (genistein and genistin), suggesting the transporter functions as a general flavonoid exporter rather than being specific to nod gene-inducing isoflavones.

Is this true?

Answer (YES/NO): NO